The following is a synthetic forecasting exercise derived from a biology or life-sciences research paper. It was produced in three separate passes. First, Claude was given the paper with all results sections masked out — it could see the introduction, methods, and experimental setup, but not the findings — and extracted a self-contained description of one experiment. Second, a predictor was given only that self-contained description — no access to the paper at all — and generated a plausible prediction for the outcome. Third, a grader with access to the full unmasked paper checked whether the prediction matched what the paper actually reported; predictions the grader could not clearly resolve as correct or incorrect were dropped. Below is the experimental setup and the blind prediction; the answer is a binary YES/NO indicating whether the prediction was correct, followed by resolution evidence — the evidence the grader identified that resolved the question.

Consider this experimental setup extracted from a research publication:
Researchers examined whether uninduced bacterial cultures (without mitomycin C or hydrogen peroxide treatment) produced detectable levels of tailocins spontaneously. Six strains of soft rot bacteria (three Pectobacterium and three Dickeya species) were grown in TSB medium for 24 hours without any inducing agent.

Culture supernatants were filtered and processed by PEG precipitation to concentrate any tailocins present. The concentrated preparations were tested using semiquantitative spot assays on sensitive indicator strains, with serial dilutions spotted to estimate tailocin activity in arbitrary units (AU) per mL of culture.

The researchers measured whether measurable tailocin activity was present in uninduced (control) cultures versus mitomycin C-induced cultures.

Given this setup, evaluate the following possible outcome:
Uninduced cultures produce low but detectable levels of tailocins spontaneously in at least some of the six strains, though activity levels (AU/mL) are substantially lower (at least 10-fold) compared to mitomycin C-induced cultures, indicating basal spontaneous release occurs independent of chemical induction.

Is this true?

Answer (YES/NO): NO